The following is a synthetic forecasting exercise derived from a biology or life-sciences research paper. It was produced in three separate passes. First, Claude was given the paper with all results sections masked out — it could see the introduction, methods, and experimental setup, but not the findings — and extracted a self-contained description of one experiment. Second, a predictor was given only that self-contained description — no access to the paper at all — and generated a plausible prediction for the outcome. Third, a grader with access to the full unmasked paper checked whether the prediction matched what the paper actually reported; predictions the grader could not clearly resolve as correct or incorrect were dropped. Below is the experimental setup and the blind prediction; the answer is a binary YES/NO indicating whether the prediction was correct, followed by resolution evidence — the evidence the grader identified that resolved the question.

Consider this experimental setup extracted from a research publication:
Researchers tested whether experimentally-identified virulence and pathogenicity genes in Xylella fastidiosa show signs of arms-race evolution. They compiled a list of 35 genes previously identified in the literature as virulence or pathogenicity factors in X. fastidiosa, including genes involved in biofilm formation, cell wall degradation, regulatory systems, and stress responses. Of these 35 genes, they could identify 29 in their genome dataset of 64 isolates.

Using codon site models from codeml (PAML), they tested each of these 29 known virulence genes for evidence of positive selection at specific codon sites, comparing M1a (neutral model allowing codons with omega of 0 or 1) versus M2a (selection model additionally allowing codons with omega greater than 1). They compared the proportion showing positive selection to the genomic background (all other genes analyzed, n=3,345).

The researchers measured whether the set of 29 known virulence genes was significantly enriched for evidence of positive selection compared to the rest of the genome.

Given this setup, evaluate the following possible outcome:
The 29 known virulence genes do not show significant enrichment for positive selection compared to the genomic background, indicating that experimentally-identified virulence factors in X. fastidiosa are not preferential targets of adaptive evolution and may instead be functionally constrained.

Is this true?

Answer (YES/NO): NO